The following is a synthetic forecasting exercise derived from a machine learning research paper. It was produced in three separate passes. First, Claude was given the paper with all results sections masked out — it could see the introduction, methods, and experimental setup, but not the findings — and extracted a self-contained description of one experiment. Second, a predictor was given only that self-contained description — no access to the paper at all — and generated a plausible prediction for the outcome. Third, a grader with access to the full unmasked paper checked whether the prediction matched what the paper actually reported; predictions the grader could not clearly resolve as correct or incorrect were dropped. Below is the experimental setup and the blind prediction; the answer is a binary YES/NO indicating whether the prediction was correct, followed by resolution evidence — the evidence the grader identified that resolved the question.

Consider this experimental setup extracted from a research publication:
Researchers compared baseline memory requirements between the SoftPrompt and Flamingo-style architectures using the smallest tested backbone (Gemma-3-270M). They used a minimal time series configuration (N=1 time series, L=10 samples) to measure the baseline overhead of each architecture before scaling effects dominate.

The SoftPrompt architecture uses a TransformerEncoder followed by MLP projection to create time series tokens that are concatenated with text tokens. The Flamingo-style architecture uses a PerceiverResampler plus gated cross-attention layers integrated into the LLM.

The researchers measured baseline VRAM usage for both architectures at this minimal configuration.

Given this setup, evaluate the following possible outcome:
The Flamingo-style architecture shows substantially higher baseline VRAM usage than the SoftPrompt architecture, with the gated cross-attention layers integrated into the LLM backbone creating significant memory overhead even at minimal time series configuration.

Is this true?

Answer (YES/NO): YES